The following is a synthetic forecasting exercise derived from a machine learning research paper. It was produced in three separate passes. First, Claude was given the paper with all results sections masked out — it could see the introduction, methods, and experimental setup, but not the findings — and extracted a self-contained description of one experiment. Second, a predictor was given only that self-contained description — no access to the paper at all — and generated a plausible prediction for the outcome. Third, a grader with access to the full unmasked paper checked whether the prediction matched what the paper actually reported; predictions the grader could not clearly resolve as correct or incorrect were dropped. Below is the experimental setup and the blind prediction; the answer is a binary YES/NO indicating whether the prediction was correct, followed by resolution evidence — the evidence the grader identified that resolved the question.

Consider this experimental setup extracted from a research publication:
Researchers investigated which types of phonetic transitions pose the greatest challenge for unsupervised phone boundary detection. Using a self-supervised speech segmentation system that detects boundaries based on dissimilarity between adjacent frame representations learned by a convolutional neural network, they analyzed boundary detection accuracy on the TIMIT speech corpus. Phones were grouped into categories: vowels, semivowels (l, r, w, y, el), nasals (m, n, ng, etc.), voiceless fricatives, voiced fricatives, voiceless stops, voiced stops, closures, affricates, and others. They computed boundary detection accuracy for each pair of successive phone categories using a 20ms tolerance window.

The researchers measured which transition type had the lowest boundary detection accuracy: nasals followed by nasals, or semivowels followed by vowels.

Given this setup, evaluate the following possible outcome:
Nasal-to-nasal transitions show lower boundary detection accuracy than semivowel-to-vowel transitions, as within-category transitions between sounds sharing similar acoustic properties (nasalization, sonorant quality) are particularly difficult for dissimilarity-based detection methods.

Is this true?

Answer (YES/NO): YES